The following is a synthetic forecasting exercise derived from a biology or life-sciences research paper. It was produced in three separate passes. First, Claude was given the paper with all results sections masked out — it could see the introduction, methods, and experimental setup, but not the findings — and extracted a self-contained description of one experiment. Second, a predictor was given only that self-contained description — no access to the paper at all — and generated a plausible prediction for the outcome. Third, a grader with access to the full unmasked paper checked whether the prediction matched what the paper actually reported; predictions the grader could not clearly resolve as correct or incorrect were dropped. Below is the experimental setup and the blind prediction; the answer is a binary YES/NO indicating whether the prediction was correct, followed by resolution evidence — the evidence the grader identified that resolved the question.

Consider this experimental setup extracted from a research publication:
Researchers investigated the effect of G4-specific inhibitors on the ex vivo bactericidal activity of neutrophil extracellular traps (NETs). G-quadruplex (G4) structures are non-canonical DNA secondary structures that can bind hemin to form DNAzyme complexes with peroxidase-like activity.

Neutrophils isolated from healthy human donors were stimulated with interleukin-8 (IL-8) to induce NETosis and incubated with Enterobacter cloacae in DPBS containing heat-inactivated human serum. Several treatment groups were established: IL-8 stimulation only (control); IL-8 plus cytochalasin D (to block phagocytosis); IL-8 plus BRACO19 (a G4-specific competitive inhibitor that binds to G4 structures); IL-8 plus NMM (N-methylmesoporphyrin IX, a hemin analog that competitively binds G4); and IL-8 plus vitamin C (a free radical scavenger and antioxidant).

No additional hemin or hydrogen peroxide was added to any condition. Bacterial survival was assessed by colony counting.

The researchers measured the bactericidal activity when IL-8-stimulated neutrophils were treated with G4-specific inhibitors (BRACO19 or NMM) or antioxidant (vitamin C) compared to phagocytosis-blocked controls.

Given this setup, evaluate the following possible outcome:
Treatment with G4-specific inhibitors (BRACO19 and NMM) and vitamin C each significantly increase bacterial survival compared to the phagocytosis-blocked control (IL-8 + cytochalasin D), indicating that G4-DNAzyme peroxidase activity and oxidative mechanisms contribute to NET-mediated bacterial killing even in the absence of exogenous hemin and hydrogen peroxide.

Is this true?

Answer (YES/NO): YES